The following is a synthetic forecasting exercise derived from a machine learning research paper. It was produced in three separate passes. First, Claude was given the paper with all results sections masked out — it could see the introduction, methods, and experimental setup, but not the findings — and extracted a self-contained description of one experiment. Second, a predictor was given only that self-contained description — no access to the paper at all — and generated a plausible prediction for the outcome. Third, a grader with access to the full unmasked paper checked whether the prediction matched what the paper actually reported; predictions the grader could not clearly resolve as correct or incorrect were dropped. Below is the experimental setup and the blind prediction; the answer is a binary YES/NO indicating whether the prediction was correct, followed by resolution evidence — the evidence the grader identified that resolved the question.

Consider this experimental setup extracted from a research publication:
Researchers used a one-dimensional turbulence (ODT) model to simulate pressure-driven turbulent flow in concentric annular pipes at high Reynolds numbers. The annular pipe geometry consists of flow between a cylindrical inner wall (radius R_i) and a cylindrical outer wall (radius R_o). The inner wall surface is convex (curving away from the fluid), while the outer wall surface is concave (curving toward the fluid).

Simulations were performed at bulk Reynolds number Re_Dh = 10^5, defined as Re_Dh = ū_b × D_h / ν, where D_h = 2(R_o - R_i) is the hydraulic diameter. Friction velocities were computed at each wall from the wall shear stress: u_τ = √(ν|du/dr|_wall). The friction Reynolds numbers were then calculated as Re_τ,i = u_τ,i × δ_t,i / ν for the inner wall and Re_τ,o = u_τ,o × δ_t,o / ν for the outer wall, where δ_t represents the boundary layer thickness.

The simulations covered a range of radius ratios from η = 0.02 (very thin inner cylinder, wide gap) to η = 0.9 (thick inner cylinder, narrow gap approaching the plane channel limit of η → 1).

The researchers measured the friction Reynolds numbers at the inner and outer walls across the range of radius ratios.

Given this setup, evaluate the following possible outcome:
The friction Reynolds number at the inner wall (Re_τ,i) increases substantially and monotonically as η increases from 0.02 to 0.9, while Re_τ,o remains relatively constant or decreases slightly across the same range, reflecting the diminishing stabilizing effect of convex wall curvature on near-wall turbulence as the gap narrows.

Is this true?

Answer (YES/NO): NO